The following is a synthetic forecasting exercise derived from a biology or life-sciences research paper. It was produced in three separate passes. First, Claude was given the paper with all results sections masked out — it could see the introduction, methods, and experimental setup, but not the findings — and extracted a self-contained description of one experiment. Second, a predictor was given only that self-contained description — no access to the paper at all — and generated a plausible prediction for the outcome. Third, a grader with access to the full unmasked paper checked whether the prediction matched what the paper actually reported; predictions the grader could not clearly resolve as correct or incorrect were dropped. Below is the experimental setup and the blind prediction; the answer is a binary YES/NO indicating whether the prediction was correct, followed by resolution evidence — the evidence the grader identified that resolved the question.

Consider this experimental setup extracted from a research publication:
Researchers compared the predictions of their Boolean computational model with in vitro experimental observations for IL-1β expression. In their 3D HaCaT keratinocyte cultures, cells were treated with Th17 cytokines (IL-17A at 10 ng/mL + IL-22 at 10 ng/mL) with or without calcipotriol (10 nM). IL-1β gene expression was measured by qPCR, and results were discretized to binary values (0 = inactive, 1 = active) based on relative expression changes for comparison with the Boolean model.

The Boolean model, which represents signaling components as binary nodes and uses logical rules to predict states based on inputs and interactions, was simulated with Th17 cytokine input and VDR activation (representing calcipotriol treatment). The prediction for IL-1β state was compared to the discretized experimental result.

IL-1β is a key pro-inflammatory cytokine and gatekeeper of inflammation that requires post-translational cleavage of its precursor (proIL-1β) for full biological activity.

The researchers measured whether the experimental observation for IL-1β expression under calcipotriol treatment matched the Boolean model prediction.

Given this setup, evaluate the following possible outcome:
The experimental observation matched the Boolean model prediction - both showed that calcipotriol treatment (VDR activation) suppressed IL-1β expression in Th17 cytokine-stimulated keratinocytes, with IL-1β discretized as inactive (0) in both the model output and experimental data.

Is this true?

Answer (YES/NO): NO